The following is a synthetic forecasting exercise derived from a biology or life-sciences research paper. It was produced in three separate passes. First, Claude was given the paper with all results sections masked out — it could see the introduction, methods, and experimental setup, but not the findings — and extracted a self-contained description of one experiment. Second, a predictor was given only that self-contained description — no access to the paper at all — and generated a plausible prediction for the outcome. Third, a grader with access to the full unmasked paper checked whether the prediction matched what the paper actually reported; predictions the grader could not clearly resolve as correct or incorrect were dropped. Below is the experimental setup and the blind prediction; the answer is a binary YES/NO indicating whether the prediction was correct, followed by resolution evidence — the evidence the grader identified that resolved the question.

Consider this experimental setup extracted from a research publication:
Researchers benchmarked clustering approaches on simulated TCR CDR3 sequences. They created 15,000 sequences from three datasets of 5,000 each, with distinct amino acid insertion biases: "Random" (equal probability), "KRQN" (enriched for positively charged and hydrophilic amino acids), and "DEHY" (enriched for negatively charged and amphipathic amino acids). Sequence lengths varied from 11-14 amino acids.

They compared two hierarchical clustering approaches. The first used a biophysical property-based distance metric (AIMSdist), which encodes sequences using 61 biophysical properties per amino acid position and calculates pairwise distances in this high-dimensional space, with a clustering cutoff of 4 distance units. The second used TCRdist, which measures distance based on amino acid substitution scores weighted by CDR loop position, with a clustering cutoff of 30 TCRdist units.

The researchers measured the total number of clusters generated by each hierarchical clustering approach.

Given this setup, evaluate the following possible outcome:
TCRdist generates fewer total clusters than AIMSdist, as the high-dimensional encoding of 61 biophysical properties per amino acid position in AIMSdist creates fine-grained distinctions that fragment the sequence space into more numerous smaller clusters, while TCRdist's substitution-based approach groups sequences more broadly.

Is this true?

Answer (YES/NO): NO